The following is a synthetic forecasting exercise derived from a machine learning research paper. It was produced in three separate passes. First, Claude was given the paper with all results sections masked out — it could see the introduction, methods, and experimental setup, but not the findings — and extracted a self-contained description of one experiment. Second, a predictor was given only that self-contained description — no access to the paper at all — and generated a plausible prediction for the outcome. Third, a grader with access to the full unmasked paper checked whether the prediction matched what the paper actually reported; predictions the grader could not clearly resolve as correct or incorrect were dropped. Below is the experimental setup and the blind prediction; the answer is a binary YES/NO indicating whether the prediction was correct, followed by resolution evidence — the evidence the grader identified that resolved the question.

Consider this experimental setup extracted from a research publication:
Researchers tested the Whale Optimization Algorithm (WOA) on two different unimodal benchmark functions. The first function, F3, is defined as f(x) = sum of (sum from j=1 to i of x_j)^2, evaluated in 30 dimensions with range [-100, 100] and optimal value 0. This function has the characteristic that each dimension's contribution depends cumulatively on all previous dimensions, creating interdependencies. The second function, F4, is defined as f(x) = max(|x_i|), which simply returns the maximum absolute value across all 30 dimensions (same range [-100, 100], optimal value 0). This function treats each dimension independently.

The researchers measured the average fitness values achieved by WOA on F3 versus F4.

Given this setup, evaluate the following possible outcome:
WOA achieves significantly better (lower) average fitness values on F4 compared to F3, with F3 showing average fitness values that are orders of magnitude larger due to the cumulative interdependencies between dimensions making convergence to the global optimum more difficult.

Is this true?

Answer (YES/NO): YES